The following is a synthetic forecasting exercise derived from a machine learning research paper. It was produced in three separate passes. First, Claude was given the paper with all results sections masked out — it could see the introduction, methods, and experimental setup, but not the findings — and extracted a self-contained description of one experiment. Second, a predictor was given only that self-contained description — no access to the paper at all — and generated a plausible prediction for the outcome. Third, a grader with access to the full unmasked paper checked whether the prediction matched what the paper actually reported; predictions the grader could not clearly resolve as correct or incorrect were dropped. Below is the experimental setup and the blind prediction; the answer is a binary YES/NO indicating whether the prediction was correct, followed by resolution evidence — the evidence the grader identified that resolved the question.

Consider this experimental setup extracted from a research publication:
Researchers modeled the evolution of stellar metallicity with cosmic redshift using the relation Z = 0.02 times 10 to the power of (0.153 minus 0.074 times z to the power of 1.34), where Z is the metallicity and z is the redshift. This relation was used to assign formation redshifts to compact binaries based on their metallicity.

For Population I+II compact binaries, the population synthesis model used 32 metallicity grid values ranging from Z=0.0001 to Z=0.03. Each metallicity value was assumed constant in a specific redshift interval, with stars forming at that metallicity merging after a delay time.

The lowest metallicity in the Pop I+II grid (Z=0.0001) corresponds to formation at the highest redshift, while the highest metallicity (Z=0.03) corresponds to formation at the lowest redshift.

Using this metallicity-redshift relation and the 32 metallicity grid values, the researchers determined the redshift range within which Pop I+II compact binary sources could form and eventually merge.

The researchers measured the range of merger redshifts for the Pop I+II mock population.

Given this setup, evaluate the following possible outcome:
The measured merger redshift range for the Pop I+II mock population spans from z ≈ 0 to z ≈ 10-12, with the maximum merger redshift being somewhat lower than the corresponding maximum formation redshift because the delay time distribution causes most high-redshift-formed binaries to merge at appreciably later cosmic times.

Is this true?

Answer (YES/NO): NO